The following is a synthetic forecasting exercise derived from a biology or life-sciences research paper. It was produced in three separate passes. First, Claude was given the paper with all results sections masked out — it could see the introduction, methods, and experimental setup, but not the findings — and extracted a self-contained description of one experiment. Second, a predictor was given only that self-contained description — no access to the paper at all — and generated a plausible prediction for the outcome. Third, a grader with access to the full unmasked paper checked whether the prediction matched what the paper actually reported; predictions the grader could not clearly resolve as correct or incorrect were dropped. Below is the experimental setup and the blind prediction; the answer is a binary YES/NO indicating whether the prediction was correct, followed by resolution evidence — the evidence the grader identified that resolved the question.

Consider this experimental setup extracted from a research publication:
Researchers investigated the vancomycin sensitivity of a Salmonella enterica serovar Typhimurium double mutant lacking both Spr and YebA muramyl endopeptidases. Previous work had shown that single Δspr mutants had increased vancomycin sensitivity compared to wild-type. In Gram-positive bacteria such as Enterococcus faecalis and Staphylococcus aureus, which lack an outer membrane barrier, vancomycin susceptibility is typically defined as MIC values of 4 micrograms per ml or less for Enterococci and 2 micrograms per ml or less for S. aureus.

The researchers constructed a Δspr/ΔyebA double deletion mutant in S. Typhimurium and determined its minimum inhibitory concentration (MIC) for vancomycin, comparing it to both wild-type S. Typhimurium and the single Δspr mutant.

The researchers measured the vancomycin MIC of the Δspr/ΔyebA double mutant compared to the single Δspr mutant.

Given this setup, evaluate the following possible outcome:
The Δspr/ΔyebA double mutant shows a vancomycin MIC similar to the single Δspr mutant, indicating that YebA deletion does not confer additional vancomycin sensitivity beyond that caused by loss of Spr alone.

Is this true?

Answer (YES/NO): NO